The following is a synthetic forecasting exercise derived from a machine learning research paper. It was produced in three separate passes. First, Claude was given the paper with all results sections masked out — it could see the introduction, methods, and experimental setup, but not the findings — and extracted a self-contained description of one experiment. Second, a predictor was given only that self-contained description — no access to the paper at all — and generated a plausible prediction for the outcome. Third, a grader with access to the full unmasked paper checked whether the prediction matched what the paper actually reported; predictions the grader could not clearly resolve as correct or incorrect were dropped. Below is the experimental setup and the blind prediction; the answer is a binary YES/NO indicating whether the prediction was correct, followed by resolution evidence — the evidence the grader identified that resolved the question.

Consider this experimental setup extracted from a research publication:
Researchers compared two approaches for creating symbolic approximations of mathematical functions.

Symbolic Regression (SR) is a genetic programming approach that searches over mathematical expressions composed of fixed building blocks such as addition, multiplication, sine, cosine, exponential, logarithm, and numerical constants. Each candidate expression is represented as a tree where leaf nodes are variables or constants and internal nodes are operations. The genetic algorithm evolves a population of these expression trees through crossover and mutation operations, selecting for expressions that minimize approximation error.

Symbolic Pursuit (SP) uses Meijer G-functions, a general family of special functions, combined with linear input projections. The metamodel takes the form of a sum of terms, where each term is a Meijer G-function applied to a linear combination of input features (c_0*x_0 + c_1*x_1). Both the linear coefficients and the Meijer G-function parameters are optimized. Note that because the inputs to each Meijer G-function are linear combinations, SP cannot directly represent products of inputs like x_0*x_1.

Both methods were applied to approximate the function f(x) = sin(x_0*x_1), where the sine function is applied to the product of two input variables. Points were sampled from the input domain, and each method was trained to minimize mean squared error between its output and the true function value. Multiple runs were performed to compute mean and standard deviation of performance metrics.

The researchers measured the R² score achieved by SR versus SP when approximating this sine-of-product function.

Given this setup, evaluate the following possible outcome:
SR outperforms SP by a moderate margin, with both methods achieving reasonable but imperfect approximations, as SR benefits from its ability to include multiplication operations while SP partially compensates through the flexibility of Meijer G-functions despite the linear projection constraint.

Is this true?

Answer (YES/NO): NO